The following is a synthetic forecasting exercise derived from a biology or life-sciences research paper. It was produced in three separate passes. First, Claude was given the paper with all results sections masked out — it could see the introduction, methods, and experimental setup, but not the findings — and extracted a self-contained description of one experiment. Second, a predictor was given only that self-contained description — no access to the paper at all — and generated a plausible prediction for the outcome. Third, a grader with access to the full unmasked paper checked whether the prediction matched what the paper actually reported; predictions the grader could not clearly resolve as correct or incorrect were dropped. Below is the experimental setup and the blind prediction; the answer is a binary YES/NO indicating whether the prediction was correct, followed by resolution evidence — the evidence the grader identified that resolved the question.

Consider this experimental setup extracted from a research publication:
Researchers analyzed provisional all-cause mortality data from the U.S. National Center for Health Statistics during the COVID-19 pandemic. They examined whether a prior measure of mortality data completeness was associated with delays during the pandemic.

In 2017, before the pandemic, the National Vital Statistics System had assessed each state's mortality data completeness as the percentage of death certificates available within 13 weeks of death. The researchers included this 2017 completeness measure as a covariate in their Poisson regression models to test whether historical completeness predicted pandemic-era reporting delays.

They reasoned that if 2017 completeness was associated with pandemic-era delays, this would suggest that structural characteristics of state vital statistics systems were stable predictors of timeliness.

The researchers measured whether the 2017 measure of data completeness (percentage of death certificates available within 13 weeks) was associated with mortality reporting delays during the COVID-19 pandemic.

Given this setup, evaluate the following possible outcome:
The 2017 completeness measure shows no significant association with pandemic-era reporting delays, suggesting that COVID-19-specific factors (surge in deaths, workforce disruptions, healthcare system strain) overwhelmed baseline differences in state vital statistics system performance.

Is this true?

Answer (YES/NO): YES